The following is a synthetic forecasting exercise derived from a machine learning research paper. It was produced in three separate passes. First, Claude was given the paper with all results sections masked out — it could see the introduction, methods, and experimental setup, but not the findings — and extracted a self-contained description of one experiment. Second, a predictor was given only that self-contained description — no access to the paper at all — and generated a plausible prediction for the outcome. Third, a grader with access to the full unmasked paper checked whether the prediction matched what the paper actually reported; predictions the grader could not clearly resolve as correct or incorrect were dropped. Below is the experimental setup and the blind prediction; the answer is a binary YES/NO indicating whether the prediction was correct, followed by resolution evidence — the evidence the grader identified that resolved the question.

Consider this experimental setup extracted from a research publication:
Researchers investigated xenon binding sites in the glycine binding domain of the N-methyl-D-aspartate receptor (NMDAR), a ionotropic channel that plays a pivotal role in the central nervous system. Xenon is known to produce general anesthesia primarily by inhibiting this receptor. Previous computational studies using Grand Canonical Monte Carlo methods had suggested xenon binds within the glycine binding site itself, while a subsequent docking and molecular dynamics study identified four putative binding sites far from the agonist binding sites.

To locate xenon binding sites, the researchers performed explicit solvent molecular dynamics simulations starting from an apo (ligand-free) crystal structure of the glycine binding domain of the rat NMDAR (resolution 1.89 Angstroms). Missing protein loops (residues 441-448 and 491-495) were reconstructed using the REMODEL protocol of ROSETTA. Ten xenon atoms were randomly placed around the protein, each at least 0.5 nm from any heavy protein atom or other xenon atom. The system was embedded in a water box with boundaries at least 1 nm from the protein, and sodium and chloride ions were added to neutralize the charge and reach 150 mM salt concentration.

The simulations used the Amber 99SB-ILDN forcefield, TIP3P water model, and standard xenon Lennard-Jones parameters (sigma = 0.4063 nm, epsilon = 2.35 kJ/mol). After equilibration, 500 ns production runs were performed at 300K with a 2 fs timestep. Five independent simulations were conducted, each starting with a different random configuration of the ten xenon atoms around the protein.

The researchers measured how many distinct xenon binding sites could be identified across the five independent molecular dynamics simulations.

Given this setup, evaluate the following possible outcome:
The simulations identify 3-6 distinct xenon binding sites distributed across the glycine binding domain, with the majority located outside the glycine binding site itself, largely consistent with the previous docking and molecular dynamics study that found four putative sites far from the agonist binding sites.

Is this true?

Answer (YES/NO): NO